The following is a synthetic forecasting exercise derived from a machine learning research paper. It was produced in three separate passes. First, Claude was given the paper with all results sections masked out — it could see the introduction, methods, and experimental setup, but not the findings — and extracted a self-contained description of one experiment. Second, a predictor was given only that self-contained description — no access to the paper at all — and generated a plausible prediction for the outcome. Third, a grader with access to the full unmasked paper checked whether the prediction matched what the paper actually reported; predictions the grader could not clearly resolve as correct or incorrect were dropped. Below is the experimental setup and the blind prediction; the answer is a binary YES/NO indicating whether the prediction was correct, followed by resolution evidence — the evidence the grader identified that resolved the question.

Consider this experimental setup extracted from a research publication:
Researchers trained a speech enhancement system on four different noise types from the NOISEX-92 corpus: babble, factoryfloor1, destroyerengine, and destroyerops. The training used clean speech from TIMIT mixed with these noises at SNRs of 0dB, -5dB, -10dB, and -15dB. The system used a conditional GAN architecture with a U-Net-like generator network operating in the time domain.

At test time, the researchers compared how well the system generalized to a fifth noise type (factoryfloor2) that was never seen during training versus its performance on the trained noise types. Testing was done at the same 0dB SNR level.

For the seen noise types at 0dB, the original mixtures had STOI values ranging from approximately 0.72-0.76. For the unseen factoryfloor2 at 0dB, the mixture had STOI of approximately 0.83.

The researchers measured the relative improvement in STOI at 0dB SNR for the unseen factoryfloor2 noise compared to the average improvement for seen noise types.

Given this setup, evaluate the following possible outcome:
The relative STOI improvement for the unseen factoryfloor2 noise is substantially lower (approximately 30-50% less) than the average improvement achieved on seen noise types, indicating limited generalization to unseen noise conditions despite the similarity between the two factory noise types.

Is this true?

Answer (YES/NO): NO